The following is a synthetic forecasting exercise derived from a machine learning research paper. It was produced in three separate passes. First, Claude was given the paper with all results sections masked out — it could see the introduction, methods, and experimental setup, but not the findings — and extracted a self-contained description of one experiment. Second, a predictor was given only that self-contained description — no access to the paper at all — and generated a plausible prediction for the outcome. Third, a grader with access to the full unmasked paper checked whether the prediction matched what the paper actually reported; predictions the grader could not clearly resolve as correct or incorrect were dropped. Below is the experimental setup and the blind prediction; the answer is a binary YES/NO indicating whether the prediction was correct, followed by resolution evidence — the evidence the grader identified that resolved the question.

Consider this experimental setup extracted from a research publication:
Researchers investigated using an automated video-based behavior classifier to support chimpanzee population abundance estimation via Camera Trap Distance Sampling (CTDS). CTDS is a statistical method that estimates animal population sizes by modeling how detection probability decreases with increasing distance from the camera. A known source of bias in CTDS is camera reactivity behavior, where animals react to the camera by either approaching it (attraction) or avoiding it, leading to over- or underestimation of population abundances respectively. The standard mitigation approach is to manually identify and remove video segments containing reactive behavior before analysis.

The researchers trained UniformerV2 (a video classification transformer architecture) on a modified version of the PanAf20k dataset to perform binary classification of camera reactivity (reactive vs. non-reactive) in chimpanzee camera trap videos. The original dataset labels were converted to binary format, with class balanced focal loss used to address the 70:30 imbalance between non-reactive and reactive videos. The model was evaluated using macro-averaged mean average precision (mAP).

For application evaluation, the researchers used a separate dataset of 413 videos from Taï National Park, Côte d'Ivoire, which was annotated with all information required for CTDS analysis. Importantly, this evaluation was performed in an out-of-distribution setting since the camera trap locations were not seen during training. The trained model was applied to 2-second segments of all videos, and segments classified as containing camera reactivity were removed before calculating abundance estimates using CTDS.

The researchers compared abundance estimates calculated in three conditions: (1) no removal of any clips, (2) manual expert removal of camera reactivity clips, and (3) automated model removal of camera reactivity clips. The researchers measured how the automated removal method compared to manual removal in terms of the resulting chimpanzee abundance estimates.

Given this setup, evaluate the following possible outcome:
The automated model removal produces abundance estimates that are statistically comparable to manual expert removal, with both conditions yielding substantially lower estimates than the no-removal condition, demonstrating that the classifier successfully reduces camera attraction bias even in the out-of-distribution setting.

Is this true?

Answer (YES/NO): NO